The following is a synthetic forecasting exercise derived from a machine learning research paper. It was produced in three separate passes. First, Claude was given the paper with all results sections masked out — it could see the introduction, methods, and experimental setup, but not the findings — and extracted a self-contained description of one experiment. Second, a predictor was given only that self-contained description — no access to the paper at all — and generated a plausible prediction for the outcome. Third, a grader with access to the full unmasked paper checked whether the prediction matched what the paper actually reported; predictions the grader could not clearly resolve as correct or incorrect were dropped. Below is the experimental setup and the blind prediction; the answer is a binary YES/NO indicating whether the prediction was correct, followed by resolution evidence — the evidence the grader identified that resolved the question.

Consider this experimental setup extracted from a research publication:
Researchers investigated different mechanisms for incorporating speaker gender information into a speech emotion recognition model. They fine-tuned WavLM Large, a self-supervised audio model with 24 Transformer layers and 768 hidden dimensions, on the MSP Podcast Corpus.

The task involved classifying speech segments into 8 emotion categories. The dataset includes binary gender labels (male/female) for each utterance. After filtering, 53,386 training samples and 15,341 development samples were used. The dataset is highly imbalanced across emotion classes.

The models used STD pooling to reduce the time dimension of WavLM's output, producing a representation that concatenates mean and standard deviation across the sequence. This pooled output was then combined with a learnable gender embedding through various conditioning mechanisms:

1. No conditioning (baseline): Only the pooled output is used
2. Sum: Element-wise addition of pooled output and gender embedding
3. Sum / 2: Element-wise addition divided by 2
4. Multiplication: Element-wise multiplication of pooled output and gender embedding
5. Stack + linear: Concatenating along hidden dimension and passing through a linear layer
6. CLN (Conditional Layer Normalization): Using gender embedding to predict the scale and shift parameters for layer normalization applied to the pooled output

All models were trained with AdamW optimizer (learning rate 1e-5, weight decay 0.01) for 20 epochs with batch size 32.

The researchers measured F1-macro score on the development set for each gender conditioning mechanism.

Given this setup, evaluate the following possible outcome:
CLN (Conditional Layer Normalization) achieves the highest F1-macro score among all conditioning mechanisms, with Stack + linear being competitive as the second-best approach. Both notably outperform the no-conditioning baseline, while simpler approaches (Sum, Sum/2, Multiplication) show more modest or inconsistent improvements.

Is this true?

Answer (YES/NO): NO